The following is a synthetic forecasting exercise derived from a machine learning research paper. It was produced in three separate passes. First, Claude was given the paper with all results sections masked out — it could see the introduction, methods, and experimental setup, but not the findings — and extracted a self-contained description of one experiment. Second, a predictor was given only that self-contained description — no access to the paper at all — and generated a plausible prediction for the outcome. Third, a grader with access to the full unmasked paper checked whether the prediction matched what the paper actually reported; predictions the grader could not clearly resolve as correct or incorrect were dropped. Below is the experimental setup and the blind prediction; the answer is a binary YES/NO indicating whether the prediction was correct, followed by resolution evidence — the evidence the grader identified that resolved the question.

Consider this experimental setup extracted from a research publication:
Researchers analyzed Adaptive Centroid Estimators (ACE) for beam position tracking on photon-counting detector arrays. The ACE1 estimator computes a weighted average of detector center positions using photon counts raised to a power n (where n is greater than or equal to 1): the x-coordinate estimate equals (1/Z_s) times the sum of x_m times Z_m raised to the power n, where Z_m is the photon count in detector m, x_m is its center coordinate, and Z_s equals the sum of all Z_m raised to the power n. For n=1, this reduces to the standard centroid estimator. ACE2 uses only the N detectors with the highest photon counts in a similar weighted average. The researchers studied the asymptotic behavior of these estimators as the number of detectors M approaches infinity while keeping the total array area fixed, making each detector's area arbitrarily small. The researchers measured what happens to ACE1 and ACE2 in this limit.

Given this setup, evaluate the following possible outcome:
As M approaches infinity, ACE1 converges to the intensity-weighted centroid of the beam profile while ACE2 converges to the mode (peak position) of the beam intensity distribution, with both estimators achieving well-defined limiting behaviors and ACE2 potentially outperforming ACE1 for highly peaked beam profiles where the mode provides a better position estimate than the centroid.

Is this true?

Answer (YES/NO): NO